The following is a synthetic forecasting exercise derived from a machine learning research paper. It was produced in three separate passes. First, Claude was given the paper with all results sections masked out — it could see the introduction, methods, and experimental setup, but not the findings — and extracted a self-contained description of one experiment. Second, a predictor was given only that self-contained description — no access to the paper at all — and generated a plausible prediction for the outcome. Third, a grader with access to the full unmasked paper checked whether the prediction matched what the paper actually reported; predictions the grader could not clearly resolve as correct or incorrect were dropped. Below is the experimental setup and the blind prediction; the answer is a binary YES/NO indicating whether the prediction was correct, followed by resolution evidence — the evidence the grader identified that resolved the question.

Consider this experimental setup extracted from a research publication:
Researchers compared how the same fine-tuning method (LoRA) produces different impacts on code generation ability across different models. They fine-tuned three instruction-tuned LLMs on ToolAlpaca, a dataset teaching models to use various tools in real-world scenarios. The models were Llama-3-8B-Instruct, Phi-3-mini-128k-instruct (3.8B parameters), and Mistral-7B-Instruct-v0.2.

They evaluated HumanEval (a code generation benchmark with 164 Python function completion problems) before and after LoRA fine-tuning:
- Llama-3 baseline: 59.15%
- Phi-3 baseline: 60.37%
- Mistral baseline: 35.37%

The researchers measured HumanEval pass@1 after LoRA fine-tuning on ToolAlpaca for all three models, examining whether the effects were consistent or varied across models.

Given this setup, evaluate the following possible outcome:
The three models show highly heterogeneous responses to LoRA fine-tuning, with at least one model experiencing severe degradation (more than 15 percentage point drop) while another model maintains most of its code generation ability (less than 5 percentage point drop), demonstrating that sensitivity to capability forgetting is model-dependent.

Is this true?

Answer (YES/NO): YES